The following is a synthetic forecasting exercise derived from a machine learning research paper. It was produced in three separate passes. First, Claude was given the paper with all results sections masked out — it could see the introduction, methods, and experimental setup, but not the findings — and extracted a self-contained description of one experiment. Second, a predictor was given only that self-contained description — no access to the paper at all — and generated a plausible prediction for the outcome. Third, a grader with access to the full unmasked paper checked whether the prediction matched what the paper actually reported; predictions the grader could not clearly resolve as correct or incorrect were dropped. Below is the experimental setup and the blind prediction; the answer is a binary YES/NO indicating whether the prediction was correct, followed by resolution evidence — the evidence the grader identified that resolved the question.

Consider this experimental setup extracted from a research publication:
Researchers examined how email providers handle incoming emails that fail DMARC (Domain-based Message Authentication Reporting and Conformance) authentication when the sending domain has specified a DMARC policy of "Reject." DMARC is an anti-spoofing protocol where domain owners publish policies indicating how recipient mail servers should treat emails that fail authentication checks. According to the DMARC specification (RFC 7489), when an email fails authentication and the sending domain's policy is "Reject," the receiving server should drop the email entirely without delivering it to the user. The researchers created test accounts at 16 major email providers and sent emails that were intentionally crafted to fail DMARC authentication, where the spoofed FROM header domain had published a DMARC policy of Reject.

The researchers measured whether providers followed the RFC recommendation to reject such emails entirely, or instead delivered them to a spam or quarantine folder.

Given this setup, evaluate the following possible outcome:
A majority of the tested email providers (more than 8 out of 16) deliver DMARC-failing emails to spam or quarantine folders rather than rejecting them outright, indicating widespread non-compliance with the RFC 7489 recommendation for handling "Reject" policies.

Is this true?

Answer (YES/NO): NO